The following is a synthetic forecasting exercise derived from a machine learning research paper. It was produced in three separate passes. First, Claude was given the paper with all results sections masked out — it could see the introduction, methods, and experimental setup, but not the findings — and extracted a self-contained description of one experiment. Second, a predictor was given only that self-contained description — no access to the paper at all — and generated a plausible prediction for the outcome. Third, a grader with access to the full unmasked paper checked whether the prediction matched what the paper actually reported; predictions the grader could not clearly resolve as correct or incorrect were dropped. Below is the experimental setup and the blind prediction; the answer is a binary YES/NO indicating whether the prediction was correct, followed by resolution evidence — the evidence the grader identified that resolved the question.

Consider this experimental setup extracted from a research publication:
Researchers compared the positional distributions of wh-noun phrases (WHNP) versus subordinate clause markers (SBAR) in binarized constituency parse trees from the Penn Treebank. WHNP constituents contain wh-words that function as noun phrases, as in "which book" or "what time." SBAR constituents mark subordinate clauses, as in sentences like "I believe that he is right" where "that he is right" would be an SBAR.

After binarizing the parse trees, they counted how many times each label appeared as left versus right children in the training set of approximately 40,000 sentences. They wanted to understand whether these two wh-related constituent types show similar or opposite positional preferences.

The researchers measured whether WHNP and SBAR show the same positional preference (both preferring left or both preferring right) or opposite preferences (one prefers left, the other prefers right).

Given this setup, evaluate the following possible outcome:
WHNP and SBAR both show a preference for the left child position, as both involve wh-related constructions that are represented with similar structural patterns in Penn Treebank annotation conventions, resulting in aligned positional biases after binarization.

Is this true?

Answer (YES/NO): NO